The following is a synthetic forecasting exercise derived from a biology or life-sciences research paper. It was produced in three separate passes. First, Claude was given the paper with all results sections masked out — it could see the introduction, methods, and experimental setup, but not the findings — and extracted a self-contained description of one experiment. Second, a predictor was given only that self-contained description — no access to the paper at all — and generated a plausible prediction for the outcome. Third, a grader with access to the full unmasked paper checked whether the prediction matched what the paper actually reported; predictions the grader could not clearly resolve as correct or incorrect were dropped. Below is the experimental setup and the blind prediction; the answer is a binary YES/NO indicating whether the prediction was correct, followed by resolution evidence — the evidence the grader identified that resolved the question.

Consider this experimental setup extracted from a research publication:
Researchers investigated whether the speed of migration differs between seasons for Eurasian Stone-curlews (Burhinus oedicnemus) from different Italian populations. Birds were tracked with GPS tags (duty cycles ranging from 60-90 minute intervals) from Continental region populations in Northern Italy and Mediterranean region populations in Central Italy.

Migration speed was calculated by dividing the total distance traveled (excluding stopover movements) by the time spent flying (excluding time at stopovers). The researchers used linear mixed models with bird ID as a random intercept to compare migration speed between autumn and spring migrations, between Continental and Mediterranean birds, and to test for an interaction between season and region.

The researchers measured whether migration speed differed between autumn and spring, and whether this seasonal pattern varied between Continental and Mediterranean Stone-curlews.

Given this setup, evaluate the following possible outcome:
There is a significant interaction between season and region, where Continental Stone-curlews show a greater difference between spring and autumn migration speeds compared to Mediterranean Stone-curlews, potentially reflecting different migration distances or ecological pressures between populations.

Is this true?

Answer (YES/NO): NO